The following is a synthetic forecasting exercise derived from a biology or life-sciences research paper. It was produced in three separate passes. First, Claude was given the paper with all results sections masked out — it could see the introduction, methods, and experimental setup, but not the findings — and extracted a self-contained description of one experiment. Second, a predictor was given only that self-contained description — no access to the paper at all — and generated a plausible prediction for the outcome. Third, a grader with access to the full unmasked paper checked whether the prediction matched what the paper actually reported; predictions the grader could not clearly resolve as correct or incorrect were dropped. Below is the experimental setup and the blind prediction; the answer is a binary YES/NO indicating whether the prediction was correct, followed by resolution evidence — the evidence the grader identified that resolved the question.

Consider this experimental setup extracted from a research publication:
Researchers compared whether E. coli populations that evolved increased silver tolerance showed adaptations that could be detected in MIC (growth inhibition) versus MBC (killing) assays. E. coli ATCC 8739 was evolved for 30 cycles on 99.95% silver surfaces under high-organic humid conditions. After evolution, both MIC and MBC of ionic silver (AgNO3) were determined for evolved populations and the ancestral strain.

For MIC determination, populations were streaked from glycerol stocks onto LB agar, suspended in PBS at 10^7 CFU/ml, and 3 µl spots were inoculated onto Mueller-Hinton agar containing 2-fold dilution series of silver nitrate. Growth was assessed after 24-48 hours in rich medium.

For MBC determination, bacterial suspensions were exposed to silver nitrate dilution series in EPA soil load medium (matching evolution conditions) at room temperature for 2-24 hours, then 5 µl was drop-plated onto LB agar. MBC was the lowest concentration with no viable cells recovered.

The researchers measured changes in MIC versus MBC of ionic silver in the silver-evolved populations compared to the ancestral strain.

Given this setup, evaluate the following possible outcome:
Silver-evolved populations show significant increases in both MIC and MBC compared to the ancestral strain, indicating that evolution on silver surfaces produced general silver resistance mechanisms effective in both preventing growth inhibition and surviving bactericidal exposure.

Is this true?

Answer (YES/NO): NO